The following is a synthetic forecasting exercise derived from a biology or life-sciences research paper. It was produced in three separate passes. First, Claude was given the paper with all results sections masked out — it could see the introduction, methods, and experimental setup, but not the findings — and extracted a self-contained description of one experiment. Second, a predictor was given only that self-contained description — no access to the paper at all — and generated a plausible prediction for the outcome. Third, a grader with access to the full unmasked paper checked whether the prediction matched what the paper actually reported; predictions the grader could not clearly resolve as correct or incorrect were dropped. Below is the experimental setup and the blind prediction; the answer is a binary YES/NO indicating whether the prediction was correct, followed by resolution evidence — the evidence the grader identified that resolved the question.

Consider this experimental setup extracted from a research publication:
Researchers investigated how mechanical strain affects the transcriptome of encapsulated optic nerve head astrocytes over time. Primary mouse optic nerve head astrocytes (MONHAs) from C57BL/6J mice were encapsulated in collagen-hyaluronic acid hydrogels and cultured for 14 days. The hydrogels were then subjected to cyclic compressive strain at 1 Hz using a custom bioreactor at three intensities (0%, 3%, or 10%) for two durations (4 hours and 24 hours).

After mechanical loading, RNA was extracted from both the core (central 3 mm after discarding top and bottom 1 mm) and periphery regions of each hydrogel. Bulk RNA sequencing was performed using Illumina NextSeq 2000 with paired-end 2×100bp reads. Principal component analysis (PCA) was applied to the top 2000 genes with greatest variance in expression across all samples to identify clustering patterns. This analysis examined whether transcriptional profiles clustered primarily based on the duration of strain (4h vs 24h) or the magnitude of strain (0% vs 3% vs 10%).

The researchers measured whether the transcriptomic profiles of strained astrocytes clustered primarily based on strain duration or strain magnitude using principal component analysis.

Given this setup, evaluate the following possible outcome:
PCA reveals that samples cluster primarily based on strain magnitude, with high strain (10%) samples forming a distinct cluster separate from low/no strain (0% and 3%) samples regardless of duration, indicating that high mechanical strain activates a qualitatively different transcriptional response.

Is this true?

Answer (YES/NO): NO